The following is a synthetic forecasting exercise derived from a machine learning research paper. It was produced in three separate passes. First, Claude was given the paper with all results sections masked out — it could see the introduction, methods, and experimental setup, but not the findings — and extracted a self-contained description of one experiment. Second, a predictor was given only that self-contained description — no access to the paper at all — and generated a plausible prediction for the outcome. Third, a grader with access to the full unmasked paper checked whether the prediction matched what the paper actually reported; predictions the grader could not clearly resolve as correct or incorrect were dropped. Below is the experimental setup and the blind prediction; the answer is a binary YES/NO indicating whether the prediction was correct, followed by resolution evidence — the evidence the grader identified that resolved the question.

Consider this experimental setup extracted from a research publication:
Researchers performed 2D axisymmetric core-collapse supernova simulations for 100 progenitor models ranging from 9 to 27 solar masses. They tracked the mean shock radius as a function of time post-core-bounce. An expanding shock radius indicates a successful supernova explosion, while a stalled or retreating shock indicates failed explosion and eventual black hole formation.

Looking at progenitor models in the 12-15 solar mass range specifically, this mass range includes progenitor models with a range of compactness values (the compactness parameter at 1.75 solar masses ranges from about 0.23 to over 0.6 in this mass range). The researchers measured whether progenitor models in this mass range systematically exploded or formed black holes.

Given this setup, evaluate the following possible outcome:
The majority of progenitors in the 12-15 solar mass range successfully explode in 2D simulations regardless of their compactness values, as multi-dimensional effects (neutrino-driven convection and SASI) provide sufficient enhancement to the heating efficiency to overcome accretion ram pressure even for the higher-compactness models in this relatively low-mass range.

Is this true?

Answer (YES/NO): NO